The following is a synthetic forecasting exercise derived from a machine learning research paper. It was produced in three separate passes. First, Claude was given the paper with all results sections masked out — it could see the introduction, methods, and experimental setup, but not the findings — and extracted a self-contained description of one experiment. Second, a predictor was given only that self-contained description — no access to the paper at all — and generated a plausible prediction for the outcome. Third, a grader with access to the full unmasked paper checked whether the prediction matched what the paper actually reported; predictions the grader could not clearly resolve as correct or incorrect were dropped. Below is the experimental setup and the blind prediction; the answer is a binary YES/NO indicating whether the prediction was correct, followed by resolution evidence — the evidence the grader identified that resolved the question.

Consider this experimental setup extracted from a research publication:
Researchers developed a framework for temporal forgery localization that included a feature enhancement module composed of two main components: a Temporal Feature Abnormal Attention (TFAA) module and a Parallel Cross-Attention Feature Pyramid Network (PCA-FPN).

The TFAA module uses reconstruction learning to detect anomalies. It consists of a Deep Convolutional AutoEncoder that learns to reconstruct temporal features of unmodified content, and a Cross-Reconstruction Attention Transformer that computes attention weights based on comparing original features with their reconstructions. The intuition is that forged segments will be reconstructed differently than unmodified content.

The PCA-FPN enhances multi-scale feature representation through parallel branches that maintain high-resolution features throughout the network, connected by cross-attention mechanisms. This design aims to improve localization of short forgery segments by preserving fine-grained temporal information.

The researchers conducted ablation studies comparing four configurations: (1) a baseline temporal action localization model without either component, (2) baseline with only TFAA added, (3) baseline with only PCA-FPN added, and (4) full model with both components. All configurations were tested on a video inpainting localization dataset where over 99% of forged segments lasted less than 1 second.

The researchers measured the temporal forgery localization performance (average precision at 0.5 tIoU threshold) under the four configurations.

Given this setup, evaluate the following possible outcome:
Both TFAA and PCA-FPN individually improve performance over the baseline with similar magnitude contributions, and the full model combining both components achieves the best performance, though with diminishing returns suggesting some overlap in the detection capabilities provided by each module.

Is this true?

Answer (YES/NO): NO